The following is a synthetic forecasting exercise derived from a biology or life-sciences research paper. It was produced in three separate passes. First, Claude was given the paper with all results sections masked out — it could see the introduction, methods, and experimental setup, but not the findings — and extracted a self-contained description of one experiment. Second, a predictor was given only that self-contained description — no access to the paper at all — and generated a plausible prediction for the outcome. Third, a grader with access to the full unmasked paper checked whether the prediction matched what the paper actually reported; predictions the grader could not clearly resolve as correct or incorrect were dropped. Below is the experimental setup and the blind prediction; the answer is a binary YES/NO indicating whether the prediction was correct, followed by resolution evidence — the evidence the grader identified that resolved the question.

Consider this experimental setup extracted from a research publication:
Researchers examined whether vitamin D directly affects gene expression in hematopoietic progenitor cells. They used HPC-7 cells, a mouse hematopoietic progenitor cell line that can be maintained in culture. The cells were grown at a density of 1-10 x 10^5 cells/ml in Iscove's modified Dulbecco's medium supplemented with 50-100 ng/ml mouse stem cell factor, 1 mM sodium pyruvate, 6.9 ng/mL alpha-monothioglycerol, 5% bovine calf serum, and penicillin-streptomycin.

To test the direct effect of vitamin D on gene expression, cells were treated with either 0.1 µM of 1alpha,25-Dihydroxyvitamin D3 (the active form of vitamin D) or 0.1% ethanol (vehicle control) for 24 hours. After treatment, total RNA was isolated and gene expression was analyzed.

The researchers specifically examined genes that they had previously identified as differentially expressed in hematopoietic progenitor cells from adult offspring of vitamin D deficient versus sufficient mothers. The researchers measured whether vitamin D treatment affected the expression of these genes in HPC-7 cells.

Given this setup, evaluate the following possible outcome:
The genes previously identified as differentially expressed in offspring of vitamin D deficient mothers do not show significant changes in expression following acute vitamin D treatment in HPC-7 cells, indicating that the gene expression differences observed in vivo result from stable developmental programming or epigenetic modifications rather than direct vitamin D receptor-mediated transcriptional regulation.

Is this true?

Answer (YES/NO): NO